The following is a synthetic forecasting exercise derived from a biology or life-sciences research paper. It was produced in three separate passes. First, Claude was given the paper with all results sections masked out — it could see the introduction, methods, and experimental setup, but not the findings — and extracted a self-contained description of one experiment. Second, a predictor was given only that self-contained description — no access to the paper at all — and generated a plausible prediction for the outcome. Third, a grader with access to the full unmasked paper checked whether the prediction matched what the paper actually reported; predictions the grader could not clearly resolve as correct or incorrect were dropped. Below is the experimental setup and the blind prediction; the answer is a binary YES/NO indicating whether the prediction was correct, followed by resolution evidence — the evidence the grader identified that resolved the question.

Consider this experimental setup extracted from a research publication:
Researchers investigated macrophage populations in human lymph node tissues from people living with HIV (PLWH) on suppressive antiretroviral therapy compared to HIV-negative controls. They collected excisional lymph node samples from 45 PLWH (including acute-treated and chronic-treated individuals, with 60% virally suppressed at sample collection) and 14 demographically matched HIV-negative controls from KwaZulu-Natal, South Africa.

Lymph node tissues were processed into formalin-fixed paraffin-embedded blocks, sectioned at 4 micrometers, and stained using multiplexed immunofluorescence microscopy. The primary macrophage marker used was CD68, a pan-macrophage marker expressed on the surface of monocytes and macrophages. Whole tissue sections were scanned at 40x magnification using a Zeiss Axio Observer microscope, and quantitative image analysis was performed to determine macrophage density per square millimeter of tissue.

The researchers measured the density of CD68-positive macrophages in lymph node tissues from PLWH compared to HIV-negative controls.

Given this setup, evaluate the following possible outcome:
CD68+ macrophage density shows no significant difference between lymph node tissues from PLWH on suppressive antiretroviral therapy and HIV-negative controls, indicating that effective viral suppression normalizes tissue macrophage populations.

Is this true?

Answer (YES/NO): NO